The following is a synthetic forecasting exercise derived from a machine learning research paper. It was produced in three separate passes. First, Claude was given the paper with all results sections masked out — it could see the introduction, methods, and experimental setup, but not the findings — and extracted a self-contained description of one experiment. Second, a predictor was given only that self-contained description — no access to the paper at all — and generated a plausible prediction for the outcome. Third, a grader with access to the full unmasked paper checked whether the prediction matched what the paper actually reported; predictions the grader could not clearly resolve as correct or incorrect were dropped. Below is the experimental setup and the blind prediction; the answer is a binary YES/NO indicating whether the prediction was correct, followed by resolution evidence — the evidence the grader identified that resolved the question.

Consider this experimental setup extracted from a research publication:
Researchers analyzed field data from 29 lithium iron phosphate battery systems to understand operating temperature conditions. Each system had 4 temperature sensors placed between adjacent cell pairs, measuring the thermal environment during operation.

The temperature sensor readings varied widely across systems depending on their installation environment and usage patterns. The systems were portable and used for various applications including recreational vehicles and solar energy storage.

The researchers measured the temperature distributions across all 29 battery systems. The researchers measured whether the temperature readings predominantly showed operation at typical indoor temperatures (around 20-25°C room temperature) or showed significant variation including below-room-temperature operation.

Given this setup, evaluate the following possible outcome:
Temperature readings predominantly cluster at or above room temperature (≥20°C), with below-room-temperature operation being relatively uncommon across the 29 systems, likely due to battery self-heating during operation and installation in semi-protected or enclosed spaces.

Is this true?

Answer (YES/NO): NO